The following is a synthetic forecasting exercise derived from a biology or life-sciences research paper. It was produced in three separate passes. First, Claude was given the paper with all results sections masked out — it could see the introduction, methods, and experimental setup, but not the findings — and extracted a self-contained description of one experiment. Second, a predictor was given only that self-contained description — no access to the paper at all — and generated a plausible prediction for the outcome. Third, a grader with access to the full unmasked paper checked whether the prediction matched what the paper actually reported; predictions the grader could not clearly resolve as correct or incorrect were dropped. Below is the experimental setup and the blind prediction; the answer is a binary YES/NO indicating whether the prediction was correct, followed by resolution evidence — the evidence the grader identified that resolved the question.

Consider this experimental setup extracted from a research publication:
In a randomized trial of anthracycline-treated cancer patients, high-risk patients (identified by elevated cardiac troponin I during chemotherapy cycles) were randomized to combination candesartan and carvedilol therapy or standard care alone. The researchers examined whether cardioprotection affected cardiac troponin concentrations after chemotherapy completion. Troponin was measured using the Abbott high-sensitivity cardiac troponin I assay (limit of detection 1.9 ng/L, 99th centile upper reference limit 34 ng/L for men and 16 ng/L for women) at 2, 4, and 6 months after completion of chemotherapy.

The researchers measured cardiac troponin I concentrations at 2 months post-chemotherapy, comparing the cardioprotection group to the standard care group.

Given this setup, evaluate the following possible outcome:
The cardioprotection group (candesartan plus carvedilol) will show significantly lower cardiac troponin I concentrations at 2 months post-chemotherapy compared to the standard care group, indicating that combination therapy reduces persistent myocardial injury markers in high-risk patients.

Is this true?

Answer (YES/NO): NO